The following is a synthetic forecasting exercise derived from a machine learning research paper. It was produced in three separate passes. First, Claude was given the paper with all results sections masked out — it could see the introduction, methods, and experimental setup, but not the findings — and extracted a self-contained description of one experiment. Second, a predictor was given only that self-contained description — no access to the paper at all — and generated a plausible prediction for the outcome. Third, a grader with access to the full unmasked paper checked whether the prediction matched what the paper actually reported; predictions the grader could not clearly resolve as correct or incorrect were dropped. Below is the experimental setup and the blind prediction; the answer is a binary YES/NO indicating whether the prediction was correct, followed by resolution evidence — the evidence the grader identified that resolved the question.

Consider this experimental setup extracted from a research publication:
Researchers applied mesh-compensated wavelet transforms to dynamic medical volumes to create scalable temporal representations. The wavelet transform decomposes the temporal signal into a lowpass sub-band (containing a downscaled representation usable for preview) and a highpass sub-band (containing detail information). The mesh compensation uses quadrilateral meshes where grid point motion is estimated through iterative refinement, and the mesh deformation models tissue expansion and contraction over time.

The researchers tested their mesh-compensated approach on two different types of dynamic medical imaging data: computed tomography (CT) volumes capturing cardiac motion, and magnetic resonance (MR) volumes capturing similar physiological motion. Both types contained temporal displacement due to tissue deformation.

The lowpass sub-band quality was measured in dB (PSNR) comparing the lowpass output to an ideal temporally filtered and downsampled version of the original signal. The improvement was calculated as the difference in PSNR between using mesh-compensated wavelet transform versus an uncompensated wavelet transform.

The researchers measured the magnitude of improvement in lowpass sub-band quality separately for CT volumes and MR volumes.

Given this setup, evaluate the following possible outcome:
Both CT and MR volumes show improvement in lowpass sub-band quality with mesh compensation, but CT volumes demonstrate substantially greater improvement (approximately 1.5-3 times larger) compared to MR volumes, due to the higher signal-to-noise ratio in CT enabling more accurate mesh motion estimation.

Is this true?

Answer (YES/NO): NO